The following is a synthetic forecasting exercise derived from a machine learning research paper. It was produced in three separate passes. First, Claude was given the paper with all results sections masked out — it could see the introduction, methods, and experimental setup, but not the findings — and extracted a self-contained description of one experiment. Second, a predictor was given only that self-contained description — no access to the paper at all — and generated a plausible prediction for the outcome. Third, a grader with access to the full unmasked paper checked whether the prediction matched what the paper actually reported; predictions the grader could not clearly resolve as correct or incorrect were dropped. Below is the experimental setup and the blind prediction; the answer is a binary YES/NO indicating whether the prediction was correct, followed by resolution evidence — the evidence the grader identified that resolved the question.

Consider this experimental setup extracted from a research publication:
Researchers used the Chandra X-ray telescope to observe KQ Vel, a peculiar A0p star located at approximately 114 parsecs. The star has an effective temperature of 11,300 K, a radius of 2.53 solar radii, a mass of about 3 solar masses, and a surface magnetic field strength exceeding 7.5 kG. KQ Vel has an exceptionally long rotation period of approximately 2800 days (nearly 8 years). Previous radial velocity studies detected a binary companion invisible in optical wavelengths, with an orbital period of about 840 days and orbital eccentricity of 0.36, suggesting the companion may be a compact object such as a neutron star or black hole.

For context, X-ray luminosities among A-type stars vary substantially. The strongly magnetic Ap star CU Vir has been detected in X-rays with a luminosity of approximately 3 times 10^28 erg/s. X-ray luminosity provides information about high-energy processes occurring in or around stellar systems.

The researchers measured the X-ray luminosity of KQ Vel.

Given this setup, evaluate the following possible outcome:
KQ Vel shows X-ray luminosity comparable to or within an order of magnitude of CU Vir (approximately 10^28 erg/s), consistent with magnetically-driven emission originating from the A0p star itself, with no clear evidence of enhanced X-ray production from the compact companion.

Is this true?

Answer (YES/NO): NO